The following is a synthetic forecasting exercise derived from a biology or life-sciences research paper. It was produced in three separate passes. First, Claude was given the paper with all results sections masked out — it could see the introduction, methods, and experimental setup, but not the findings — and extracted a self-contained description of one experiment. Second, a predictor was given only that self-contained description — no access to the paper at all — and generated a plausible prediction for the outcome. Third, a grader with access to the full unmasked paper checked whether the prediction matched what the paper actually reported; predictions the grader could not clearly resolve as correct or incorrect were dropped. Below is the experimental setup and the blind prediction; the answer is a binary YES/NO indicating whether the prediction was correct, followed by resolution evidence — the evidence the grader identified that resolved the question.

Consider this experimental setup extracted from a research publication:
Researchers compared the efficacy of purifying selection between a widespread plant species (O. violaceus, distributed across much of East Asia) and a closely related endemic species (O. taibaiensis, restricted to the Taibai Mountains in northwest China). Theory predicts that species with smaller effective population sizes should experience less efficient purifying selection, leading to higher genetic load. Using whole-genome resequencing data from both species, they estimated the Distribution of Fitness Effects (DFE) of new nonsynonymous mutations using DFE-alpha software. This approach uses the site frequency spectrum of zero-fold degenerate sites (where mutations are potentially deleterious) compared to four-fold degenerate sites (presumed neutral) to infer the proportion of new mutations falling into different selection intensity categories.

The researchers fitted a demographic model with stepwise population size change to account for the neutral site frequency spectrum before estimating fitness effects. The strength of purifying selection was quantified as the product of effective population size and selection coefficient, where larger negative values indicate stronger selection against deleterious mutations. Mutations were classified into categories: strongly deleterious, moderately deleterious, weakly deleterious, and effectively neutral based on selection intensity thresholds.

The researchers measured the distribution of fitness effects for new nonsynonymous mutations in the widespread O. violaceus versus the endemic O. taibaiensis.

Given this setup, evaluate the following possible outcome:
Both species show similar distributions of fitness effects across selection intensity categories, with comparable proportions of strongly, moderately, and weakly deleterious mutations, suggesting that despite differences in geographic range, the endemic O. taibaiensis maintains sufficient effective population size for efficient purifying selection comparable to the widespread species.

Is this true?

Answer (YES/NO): NO